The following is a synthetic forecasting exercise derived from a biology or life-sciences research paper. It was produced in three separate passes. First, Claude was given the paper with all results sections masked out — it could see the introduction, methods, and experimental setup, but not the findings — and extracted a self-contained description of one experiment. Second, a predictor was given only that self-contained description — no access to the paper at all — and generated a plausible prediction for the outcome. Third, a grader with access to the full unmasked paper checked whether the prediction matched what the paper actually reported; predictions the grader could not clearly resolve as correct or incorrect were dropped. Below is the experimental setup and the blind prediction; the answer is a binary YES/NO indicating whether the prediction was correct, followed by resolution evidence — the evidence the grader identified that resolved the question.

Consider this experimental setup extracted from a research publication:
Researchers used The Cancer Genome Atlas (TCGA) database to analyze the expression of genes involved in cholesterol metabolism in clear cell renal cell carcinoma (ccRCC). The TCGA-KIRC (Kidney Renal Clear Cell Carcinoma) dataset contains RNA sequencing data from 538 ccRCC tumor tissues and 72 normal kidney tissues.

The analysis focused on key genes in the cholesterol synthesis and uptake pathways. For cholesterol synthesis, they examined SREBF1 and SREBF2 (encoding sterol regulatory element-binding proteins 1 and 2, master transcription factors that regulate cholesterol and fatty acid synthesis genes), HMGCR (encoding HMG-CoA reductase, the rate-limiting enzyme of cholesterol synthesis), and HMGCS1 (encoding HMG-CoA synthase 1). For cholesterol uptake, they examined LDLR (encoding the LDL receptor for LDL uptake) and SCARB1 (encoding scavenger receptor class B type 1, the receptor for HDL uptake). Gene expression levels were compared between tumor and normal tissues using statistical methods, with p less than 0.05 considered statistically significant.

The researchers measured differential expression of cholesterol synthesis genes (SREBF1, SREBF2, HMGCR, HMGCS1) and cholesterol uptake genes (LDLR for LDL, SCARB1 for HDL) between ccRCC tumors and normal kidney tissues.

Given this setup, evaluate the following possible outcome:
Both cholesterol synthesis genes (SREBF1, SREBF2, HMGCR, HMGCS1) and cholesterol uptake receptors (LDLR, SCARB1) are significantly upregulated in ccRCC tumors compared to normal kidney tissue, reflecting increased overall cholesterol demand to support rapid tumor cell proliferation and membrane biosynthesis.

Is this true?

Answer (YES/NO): NO